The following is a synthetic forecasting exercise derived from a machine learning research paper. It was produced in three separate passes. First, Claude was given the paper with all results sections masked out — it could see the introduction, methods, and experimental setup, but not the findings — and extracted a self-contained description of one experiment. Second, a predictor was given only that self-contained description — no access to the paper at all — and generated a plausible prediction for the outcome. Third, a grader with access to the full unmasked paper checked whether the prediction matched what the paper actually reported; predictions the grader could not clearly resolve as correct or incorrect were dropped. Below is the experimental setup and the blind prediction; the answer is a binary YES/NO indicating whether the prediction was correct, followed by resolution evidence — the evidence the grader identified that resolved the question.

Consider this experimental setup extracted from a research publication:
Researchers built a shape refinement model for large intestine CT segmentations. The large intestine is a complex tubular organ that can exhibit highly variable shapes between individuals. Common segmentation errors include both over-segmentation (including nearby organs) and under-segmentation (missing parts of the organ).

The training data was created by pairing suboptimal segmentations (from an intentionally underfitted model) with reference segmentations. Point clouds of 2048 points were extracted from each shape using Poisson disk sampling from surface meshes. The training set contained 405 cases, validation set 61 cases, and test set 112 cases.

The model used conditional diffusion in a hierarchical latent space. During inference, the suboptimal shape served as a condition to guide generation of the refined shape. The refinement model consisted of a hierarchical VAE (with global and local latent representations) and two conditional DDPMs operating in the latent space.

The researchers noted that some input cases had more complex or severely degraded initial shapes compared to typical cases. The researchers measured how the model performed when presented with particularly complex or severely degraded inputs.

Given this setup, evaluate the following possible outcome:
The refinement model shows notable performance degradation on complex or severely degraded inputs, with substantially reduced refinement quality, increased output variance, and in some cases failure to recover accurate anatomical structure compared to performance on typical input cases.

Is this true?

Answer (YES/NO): NO